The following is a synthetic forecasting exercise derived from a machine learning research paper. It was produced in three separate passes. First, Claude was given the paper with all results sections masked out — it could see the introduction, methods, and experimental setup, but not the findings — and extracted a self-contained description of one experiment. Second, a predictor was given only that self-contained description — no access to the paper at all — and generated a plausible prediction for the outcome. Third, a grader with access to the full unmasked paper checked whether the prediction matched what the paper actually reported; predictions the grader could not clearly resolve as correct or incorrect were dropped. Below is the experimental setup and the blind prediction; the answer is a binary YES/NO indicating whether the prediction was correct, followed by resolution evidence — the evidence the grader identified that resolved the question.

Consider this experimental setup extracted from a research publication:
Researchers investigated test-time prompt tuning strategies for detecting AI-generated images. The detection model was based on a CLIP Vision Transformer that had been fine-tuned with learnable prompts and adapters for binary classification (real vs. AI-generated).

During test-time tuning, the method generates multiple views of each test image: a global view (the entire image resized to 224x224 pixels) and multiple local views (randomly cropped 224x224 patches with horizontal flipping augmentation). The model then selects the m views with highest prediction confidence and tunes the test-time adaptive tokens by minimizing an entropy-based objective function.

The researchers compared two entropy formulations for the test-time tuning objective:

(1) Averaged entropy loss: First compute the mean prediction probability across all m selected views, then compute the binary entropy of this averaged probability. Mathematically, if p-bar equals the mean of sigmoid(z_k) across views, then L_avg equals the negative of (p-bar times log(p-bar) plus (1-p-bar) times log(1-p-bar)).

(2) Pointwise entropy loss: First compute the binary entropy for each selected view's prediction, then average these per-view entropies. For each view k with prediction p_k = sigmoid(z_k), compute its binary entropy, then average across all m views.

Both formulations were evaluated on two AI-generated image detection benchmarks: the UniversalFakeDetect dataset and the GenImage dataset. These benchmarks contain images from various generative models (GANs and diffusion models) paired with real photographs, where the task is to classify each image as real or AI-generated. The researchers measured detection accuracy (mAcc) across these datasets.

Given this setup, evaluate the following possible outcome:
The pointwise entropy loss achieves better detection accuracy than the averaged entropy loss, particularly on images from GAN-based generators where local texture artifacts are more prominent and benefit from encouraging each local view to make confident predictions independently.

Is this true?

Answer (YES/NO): NO